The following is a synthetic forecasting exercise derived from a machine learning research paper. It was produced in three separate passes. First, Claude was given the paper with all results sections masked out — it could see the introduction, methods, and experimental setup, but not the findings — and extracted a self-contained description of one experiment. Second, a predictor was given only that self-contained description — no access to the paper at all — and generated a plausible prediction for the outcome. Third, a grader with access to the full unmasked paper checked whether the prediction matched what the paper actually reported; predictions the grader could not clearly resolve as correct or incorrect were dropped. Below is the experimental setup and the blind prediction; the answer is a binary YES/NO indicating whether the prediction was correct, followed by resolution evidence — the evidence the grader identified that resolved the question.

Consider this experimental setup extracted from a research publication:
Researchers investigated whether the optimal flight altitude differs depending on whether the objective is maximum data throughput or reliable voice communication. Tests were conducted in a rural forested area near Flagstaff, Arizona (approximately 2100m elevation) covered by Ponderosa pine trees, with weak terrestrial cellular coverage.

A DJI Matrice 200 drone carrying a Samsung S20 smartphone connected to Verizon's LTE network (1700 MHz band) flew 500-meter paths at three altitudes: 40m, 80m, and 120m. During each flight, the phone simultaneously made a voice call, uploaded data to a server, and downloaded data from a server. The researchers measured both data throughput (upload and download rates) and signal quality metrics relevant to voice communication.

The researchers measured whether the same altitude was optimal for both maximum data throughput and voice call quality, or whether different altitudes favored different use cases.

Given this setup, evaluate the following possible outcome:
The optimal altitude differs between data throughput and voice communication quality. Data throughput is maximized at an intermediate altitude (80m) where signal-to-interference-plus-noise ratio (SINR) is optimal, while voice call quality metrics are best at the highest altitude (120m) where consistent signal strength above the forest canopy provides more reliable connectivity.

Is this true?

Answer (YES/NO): NO